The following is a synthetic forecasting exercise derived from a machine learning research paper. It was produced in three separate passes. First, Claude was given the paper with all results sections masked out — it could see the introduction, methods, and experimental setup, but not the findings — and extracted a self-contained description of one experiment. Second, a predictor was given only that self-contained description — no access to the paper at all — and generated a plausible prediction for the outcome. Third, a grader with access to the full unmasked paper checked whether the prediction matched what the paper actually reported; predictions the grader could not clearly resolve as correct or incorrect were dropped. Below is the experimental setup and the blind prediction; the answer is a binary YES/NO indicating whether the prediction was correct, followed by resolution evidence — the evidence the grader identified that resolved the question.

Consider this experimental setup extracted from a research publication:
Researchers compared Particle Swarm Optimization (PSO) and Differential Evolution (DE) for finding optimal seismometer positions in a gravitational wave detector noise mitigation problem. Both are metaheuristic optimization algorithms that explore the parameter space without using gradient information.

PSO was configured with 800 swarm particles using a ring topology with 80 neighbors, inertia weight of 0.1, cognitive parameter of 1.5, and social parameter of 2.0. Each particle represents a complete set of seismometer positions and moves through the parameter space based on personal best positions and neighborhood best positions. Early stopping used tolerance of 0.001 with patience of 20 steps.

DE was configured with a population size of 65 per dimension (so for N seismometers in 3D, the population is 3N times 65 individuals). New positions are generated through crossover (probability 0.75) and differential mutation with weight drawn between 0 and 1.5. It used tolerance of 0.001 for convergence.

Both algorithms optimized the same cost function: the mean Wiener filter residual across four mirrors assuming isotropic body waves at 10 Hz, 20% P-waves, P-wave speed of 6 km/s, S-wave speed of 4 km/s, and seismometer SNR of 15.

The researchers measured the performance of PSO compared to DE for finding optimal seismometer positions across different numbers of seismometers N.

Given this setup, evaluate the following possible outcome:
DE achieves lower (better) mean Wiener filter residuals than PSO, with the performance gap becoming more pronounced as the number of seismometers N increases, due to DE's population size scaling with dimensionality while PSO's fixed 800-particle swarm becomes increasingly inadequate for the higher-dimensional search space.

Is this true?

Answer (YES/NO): YES